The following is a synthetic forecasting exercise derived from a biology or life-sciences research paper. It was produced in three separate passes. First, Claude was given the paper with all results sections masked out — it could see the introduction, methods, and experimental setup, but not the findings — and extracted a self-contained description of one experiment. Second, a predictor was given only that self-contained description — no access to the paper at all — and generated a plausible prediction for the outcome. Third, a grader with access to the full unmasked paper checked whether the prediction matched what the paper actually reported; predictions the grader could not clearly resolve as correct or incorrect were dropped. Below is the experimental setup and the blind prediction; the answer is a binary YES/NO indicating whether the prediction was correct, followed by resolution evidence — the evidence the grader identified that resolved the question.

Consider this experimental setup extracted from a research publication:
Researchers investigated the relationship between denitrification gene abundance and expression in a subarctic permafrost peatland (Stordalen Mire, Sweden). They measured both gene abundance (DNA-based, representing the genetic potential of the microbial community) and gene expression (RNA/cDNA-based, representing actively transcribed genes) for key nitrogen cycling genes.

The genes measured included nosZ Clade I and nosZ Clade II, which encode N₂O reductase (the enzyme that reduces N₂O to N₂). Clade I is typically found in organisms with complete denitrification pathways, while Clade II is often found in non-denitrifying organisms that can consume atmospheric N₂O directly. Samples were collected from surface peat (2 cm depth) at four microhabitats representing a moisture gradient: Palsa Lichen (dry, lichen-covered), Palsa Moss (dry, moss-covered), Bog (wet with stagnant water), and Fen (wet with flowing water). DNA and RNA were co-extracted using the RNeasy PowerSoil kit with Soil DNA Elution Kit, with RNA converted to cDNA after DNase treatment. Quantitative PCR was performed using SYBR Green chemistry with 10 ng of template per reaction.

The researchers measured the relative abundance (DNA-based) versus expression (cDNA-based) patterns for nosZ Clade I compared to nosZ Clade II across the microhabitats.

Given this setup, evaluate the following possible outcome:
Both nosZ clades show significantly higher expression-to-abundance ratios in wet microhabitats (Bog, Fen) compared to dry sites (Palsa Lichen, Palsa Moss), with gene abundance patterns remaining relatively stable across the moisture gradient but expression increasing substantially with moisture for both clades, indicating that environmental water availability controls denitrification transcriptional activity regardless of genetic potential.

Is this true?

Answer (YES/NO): NO